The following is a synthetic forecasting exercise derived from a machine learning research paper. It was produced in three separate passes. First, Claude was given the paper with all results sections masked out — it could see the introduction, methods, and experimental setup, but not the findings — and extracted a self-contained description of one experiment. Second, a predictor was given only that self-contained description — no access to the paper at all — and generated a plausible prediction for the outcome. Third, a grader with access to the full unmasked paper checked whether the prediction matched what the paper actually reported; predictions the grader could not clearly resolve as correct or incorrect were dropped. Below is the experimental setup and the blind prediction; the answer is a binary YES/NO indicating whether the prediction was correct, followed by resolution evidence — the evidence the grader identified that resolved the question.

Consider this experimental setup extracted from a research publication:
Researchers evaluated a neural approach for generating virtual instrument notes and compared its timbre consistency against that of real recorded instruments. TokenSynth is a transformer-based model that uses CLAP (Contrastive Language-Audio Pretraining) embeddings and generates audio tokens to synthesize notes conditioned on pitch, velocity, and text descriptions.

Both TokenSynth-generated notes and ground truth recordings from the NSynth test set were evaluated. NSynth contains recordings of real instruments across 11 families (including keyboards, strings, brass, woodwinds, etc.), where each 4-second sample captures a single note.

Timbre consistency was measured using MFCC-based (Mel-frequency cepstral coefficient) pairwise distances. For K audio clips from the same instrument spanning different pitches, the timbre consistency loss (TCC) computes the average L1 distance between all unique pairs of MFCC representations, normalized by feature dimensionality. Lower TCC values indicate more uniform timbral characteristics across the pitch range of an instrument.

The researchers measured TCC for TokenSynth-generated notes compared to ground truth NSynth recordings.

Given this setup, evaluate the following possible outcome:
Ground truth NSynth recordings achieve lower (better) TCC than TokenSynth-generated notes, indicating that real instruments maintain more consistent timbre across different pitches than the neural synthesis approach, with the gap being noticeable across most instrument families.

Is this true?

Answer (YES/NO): YES